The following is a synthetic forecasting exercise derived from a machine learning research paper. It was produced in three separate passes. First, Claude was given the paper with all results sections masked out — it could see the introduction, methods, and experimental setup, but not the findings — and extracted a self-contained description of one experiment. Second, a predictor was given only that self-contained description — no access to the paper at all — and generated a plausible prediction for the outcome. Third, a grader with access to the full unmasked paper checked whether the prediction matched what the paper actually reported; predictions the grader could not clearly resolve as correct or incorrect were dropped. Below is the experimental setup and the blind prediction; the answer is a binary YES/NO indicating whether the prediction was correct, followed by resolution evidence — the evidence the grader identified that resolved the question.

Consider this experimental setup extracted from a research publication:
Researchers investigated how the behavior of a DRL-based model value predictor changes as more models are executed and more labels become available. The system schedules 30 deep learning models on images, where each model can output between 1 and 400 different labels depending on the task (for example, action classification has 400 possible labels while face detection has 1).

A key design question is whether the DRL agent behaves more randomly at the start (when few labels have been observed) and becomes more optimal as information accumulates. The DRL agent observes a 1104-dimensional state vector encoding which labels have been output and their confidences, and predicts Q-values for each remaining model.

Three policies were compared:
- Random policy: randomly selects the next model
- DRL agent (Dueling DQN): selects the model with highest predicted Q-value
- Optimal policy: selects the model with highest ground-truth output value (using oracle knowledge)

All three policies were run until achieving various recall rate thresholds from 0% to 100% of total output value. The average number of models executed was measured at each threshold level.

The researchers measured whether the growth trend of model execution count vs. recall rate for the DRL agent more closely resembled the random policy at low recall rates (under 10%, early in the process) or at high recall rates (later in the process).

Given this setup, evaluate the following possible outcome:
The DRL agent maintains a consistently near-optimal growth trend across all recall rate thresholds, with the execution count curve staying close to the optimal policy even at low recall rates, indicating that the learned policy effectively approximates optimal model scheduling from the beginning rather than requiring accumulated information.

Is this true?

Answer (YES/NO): NO